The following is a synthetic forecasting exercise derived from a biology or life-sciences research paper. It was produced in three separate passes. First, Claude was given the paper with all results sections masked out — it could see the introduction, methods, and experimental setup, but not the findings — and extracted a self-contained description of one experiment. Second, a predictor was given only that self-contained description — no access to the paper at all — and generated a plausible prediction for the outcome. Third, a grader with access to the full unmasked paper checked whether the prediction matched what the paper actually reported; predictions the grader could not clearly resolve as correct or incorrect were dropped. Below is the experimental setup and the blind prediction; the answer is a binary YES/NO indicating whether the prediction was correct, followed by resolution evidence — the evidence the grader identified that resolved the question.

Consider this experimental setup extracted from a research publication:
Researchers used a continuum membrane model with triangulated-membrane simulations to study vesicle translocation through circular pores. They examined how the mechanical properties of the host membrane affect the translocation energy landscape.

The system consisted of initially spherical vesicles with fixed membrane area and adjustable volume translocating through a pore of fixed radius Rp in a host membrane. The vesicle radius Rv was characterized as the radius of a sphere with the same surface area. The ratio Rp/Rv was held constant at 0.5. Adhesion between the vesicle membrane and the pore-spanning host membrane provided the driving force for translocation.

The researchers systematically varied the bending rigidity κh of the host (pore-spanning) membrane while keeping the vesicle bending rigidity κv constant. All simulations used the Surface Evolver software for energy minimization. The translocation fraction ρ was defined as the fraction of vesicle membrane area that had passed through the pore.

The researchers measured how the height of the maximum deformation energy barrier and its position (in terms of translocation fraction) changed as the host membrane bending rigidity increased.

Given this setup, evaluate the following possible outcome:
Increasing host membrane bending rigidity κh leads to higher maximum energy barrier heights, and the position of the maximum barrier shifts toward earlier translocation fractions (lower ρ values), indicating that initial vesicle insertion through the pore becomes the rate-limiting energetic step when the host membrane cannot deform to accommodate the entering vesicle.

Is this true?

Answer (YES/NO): YES